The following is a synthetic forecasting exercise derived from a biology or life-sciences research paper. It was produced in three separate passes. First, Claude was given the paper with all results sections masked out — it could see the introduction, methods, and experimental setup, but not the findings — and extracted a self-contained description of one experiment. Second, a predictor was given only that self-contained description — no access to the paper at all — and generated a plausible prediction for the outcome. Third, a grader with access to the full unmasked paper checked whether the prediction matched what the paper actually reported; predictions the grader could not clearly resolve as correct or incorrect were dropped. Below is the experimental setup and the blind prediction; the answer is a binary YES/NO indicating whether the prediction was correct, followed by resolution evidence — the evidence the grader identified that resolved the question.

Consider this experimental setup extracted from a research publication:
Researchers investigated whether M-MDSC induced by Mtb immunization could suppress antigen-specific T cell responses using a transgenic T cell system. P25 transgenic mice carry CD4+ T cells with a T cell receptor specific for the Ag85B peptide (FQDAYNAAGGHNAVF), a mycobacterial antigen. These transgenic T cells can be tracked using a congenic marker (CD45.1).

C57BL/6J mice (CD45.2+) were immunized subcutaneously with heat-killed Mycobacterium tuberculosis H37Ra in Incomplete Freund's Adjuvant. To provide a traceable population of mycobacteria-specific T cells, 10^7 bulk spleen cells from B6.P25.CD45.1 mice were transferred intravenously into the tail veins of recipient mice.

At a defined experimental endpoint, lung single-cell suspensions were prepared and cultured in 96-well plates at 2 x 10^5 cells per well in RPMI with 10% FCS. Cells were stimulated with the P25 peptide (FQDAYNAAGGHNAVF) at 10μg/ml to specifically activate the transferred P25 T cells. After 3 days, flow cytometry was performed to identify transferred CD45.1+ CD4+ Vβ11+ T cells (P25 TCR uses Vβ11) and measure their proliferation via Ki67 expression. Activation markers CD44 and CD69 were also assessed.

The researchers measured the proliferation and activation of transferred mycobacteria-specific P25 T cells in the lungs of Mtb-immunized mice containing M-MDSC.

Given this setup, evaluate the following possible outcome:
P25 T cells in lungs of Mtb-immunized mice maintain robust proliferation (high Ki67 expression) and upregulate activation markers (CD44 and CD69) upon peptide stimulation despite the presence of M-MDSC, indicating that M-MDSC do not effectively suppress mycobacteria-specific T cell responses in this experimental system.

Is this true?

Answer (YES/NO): NO